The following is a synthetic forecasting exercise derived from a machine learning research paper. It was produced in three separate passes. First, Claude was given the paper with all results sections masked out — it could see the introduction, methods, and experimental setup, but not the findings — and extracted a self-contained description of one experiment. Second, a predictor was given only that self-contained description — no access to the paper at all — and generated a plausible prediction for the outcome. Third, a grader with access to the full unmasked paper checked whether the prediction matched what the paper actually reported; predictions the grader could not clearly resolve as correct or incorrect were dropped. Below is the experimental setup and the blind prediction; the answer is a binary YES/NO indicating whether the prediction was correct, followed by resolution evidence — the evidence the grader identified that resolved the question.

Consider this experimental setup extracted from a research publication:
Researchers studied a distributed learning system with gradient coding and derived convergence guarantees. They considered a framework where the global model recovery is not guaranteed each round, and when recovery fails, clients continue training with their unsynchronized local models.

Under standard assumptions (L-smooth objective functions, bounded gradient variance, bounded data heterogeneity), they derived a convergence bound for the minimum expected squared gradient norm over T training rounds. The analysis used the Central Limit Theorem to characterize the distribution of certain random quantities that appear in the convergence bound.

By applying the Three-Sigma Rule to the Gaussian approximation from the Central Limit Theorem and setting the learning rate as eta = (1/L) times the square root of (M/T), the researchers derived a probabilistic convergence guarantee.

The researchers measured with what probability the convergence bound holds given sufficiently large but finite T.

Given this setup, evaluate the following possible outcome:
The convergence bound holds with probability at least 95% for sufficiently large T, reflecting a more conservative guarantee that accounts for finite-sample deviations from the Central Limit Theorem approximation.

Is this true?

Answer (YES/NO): NO